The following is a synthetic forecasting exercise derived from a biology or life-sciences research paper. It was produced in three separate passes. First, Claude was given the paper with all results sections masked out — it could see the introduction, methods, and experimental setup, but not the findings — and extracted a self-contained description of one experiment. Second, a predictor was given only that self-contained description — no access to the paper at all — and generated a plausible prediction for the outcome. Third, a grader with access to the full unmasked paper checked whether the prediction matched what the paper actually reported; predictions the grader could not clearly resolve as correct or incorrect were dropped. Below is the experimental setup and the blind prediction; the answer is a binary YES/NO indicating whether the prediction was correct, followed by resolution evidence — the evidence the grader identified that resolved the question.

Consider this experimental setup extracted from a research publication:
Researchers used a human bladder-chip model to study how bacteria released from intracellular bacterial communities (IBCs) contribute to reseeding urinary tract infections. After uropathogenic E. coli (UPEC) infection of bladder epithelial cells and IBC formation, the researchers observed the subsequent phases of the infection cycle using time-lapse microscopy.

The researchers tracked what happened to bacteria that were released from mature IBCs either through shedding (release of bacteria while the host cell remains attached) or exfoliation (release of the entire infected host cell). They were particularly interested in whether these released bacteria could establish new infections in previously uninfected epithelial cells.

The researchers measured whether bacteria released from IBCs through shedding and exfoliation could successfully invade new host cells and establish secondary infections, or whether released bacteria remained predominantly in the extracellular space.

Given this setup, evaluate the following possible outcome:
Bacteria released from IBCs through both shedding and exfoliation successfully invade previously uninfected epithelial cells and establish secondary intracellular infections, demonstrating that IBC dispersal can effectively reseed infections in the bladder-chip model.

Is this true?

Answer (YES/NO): YES